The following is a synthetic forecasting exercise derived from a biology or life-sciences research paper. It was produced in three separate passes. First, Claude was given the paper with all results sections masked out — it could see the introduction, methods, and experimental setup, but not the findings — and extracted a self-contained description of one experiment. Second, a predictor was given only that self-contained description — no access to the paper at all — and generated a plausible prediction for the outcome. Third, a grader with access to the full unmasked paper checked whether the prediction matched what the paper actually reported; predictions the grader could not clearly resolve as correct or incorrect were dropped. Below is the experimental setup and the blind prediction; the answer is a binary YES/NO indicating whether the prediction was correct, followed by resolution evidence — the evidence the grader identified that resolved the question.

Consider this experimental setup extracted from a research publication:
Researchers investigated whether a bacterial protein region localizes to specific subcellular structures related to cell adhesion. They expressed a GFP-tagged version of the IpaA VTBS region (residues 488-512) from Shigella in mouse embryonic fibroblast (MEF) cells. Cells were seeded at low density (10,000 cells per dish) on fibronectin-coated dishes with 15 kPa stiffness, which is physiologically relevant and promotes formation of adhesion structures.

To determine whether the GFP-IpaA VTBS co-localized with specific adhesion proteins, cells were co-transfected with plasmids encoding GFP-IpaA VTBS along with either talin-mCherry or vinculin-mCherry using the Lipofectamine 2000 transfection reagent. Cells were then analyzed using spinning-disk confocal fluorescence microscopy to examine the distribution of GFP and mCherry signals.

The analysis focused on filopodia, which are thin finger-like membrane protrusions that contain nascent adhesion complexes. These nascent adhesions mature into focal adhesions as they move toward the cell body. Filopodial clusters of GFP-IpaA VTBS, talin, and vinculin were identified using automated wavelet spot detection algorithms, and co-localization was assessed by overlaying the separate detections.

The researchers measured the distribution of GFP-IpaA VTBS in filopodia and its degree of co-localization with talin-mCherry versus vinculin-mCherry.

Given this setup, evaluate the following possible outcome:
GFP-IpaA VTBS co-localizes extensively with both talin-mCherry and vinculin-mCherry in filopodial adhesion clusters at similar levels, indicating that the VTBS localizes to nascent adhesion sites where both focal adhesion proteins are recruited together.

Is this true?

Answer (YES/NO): NO